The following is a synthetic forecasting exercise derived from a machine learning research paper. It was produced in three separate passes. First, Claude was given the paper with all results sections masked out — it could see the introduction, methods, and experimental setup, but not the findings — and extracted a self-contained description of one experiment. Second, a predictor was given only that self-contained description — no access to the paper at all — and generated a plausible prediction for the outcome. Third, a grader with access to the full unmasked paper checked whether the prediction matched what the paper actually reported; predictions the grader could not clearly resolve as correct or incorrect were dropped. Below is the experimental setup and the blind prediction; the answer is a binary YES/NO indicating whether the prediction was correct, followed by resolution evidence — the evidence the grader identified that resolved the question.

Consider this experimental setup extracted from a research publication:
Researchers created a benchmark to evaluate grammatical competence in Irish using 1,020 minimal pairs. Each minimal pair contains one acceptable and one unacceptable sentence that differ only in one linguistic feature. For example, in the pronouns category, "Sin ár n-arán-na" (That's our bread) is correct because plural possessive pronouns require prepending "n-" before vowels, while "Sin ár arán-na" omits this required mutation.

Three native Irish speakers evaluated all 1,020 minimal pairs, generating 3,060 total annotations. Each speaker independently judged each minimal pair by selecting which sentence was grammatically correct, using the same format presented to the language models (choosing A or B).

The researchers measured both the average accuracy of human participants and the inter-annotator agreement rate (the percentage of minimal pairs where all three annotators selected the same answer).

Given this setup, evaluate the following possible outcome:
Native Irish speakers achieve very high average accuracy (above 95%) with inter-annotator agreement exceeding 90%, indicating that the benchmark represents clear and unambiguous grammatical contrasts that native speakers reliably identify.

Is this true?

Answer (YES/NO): NO